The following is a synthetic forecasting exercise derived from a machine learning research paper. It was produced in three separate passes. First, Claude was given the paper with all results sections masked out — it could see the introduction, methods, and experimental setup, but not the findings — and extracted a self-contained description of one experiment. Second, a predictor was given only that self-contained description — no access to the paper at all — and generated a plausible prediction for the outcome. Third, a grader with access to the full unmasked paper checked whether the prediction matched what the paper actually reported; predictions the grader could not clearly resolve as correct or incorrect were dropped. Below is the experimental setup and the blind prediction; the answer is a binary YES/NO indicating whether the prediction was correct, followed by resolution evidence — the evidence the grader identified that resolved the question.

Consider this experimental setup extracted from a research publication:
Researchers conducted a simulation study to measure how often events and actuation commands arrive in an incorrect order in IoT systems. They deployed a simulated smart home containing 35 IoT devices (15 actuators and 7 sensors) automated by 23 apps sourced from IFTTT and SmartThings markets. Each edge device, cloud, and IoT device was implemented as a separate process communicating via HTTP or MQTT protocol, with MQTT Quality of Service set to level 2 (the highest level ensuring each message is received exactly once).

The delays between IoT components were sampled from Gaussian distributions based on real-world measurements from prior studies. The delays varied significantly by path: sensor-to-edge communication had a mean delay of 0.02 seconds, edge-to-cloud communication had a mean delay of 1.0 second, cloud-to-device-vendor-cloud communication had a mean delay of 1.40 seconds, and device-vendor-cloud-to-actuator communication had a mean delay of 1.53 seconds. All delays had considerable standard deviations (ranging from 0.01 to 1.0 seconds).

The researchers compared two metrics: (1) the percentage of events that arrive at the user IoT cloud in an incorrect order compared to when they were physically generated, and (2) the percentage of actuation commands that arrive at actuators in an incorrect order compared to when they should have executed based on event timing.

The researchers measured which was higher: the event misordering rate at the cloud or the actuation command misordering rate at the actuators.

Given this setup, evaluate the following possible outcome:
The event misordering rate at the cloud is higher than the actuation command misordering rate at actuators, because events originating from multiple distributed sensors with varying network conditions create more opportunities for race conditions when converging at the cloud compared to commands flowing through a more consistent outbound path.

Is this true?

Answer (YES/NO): NO